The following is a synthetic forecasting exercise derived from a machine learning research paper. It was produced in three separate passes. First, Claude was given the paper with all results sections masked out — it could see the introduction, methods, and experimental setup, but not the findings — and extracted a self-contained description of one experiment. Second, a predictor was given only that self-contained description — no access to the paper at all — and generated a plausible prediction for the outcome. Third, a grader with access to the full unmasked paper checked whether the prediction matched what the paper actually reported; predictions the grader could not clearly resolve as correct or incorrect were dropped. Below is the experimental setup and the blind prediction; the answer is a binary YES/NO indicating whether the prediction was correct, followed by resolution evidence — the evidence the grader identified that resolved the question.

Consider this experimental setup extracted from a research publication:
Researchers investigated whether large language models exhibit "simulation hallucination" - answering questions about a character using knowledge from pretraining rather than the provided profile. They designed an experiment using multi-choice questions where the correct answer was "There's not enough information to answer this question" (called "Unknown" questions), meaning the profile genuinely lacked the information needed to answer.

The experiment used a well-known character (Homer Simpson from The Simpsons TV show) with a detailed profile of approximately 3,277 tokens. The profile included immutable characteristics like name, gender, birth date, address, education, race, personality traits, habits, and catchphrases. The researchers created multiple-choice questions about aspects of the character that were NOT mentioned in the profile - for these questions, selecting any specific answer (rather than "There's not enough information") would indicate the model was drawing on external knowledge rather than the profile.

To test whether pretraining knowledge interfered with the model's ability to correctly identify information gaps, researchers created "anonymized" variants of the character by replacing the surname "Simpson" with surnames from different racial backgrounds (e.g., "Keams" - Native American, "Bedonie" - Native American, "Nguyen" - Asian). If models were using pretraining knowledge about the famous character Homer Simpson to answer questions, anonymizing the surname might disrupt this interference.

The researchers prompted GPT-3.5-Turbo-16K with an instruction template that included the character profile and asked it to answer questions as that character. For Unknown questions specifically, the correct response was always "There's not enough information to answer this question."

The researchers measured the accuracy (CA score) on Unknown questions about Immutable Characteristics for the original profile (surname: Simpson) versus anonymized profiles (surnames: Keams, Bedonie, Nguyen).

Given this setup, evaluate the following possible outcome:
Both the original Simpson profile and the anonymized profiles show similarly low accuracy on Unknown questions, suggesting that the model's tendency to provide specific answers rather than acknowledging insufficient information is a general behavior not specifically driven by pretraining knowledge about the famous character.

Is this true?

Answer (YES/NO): NO